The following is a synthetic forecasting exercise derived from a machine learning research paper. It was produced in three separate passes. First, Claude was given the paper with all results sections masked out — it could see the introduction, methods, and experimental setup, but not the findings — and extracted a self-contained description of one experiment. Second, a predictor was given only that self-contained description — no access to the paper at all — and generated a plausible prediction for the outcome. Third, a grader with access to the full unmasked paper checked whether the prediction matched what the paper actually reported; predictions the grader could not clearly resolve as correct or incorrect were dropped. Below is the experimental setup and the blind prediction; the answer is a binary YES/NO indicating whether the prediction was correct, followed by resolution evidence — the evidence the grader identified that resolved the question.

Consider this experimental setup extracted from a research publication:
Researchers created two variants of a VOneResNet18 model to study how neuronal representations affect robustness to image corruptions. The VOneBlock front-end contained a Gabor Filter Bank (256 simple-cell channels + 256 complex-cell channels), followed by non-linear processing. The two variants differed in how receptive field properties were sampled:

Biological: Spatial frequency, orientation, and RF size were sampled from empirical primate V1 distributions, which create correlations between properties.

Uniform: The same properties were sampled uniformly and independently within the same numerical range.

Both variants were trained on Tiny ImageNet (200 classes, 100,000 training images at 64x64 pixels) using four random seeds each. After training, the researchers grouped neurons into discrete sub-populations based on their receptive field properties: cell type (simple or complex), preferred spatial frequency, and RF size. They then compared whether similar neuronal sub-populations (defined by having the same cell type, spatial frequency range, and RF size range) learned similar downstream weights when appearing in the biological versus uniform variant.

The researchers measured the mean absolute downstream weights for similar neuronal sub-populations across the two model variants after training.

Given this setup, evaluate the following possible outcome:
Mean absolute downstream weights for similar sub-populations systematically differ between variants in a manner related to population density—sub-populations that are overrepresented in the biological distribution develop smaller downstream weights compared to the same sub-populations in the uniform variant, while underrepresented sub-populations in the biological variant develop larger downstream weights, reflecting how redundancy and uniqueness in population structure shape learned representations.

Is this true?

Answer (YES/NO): NO